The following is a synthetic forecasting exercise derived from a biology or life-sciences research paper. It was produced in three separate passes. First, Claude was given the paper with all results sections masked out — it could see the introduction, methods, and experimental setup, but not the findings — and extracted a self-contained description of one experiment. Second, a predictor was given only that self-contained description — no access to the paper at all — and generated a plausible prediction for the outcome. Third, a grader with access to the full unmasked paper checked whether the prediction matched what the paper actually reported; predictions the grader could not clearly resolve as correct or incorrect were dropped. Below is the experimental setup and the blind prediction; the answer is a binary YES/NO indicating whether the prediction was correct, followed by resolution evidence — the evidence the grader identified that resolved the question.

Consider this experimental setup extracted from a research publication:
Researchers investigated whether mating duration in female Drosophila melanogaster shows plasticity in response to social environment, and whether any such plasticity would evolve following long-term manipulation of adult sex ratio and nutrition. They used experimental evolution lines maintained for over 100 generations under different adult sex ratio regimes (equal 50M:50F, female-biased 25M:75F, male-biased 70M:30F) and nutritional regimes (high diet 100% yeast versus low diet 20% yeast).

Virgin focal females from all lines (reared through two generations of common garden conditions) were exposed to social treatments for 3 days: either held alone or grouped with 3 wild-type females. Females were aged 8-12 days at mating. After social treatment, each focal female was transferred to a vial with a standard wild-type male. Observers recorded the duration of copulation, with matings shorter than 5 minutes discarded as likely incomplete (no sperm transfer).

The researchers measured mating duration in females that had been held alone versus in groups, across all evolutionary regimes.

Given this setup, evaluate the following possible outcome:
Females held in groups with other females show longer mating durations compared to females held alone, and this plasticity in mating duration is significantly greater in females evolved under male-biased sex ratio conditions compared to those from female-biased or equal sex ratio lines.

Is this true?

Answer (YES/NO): NO